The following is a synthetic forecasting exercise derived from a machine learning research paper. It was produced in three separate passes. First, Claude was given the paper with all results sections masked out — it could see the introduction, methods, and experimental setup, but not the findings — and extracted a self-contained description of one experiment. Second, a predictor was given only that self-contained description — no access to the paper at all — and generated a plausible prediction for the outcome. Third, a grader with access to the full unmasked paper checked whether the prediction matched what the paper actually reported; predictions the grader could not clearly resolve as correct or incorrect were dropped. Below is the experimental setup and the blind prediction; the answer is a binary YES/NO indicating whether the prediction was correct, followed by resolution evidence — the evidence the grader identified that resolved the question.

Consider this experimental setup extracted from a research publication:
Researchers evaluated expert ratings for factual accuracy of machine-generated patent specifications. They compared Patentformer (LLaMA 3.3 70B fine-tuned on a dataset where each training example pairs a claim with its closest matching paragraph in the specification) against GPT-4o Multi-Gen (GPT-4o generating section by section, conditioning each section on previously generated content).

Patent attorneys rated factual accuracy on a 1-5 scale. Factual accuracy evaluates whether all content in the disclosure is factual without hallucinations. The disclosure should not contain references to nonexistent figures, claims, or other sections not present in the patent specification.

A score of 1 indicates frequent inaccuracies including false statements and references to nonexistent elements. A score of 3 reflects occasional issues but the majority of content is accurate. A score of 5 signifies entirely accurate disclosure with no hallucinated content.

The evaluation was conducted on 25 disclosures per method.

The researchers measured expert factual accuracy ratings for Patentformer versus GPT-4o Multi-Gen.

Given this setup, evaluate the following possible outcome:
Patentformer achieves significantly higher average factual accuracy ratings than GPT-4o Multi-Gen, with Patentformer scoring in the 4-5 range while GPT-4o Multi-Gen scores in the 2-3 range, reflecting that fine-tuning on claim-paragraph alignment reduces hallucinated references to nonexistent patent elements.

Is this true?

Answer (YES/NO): NO